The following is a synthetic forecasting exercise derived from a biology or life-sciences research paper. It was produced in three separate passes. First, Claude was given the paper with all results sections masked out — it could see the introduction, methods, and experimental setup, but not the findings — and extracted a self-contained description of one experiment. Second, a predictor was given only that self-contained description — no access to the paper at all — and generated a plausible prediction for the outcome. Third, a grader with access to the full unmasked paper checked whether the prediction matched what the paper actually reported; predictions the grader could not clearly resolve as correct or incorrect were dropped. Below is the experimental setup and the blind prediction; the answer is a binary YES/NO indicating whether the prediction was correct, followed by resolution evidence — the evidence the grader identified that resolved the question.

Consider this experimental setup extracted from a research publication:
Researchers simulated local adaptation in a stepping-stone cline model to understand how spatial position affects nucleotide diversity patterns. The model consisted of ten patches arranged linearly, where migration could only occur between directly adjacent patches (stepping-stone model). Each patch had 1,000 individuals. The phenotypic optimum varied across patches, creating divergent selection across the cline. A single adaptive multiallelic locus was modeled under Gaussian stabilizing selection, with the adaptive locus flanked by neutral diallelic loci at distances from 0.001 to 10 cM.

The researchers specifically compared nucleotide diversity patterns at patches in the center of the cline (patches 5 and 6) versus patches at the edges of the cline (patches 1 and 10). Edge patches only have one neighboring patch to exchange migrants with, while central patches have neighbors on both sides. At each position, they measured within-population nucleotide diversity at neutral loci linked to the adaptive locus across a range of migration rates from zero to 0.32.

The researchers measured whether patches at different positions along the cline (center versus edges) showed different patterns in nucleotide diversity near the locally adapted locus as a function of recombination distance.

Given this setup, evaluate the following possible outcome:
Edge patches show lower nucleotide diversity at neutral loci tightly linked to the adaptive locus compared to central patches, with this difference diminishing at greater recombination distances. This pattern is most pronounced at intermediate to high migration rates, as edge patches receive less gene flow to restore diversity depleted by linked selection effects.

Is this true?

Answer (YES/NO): YES